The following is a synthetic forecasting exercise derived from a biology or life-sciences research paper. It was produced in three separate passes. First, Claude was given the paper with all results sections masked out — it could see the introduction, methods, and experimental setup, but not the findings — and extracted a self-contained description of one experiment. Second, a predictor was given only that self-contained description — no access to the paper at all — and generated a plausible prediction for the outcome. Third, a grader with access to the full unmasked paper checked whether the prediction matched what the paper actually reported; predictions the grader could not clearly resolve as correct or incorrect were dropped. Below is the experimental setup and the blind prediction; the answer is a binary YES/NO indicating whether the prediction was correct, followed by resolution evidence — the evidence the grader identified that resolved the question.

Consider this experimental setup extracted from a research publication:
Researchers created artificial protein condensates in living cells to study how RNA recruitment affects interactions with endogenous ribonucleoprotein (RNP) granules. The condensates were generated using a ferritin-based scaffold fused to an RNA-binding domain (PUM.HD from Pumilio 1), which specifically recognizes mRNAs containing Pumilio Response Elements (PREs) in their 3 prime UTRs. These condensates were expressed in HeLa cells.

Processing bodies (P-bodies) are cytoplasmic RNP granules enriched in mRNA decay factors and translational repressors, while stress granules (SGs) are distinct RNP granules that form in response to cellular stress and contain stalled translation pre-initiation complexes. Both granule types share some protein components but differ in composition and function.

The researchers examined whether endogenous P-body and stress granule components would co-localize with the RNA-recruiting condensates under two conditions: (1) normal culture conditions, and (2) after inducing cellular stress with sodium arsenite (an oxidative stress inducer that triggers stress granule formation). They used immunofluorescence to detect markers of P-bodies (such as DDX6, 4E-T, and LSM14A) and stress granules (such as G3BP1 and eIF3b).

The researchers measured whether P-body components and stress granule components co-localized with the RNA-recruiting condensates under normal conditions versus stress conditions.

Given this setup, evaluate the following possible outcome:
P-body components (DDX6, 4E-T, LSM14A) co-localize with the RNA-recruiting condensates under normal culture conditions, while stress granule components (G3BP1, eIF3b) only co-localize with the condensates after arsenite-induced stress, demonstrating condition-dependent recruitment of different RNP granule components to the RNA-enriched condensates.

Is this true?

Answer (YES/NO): YES